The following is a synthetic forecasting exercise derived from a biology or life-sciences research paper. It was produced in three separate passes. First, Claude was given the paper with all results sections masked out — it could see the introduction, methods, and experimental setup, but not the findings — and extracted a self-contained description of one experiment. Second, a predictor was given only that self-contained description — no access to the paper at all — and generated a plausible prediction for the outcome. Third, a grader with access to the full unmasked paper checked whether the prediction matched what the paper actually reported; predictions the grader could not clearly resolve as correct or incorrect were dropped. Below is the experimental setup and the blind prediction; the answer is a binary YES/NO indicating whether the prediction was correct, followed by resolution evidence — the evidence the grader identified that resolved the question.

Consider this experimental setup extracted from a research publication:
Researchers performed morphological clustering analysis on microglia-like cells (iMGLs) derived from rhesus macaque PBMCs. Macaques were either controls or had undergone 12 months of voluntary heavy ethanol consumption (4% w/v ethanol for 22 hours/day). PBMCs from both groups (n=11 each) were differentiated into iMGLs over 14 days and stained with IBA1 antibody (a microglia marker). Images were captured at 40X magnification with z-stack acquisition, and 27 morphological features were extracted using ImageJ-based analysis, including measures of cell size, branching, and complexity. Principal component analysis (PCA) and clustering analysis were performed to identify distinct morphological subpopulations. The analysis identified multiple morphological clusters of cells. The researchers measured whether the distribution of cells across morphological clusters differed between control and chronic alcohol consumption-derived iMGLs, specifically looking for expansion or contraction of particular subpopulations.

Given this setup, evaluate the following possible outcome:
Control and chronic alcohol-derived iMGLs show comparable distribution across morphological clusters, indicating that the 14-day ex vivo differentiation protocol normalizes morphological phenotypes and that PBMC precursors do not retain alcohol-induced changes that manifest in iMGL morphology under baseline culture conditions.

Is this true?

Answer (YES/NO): NO